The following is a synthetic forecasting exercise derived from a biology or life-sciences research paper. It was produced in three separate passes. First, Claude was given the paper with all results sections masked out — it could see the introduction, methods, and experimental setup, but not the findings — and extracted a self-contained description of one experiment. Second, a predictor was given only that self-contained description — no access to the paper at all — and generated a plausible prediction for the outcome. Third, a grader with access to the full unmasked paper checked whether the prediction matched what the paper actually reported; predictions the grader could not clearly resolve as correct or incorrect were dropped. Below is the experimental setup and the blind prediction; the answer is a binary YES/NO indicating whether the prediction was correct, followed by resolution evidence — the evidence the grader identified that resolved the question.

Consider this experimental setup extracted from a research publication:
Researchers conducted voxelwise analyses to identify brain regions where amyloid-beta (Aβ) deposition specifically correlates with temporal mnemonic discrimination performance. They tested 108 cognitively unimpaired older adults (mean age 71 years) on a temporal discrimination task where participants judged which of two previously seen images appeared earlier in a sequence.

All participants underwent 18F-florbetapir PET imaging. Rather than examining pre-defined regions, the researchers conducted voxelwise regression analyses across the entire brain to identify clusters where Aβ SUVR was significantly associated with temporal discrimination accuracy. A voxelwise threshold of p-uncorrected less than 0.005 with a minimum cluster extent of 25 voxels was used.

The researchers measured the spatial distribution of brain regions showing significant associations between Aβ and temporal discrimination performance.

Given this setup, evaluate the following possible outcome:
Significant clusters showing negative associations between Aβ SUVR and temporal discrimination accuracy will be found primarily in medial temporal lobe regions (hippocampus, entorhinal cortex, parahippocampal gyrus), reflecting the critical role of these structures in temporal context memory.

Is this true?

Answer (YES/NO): NO